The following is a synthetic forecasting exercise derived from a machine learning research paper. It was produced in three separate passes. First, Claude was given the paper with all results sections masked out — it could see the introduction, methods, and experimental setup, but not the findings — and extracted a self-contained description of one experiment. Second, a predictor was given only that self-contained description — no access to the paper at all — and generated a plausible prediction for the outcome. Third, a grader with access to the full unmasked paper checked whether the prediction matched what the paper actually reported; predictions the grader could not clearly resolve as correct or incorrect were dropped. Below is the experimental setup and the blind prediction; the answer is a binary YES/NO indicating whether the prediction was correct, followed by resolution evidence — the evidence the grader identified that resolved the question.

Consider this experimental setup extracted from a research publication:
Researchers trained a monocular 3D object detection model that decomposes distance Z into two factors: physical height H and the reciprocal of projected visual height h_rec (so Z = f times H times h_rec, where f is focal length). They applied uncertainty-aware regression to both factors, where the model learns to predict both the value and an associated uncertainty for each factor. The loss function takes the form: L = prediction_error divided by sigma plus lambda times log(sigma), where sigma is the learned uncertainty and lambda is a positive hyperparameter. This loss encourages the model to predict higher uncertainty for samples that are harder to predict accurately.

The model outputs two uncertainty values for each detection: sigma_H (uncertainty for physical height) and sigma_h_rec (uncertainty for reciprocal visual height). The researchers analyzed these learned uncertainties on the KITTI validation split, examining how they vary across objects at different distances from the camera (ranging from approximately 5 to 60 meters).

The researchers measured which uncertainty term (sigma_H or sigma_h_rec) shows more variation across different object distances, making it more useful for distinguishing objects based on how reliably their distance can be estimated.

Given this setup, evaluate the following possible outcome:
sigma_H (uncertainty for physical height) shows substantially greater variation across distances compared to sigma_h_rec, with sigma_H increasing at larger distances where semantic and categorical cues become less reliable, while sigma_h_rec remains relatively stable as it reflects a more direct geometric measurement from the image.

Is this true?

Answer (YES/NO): NO